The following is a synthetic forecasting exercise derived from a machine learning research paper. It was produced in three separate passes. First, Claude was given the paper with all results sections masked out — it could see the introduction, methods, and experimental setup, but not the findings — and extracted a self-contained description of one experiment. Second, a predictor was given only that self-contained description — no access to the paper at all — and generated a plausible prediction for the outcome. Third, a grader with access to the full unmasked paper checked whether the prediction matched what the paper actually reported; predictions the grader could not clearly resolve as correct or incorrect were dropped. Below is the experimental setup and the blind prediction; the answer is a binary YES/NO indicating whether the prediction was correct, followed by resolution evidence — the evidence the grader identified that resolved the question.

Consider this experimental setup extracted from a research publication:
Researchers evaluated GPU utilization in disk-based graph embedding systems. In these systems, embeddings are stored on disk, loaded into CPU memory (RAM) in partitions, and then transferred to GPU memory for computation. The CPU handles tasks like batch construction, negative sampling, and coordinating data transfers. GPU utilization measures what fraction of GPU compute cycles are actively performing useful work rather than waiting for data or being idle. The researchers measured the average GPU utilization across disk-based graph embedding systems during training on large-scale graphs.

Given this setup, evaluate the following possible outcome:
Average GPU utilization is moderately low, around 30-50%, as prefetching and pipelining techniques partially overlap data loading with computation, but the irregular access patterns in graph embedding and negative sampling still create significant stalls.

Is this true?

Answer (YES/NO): NO